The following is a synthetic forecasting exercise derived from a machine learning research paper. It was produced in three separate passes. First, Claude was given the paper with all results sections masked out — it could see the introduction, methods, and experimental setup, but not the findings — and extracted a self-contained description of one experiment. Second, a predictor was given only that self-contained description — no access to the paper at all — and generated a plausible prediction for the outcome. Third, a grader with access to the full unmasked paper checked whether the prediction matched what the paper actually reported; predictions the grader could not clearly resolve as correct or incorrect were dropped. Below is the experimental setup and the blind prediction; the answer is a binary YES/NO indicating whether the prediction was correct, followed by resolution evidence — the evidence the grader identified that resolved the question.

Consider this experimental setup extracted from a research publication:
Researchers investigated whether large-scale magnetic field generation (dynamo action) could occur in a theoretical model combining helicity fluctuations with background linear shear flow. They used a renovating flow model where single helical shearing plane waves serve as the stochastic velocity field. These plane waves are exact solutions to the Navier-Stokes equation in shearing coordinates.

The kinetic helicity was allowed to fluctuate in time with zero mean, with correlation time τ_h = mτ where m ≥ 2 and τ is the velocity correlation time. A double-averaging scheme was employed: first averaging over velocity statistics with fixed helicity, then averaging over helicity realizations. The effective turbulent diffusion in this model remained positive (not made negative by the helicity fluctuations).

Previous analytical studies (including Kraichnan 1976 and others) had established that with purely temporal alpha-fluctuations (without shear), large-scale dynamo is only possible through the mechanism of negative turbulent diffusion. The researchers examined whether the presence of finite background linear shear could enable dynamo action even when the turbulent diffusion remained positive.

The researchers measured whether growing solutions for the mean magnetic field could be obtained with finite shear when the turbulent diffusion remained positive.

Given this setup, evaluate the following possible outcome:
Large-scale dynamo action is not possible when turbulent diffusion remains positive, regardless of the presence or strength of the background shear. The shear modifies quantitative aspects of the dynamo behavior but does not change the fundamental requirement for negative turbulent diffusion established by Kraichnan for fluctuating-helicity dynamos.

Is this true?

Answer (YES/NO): NO